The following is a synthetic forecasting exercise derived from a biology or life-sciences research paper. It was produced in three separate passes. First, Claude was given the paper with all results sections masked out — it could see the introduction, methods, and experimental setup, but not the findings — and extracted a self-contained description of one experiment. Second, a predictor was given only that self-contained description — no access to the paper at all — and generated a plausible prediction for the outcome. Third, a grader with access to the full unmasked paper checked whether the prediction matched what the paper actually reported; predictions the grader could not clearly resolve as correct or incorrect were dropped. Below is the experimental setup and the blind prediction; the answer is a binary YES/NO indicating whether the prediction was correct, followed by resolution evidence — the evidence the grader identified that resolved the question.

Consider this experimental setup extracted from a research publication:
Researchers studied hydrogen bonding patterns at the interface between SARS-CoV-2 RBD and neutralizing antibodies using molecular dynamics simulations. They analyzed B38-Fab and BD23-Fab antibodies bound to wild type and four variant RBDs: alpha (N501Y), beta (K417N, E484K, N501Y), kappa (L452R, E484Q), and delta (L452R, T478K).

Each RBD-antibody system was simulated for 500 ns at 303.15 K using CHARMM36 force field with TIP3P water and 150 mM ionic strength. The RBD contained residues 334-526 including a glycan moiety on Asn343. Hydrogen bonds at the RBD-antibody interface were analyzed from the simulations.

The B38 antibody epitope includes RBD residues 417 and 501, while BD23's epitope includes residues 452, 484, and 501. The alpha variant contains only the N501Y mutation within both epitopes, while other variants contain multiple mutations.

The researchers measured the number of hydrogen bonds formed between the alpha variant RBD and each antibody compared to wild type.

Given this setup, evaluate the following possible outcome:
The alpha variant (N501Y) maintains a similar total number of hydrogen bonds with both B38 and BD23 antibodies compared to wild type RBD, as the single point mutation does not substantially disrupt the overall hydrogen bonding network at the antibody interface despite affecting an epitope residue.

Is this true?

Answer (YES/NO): NO